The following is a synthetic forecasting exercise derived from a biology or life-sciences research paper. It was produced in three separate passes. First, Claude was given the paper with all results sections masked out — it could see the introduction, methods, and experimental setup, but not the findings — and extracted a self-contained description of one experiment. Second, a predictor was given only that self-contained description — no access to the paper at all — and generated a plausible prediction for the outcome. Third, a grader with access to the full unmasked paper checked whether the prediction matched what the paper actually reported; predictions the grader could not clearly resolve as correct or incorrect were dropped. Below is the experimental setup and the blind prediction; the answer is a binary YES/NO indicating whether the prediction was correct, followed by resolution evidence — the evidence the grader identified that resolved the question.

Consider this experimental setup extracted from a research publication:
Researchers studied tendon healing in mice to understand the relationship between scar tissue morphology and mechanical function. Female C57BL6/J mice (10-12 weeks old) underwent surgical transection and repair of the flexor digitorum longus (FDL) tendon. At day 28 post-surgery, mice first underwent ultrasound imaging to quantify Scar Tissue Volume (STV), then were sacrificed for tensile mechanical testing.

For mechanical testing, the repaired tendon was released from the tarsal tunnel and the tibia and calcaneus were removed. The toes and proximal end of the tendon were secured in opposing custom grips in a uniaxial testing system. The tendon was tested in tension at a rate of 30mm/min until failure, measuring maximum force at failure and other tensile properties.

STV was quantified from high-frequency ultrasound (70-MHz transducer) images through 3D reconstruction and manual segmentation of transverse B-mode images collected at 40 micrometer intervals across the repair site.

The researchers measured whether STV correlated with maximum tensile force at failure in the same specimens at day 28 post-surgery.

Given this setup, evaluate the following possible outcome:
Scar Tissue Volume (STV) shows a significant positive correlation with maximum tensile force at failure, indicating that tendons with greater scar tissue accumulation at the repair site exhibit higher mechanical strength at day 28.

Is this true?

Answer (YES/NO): NO